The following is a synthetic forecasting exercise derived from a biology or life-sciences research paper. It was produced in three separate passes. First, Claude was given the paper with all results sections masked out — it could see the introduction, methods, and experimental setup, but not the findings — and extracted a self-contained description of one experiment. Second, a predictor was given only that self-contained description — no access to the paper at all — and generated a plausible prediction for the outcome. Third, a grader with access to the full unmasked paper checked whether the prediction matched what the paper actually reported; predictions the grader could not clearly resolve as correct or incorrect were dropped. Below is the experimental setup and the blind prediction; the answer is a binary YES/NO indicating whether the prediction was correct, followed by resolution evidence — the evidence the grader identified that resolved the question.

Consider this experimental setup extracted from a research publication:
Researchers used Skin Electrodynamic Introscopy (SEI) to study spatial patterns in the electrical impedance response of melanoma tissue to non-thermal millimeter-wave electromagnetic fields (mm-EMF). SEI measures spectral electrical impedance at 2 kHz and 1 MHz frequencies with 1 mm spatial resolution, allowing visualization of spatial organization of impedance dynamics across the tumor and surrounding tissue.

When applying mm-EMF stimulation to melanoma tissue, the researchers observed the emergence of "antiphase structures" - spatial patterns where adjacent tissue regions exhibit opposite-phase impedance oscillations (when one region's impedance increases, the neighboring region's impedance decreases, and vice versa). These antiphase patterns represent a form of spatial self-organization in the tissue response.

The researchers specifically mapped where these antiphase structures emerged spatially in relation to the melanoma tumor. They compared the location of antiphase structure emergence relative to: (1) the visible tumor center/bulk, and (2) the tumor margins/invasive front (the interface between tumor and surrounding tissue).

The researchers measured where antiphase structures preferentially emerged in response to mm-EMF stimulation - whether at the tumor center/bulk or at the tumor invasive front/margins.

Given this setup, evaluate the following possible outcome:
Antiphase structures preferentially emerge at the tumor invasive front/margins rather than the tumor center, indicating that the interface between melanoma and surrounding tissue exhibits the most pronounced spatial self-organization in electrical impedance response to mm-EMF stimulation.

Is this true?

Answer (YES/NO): YES